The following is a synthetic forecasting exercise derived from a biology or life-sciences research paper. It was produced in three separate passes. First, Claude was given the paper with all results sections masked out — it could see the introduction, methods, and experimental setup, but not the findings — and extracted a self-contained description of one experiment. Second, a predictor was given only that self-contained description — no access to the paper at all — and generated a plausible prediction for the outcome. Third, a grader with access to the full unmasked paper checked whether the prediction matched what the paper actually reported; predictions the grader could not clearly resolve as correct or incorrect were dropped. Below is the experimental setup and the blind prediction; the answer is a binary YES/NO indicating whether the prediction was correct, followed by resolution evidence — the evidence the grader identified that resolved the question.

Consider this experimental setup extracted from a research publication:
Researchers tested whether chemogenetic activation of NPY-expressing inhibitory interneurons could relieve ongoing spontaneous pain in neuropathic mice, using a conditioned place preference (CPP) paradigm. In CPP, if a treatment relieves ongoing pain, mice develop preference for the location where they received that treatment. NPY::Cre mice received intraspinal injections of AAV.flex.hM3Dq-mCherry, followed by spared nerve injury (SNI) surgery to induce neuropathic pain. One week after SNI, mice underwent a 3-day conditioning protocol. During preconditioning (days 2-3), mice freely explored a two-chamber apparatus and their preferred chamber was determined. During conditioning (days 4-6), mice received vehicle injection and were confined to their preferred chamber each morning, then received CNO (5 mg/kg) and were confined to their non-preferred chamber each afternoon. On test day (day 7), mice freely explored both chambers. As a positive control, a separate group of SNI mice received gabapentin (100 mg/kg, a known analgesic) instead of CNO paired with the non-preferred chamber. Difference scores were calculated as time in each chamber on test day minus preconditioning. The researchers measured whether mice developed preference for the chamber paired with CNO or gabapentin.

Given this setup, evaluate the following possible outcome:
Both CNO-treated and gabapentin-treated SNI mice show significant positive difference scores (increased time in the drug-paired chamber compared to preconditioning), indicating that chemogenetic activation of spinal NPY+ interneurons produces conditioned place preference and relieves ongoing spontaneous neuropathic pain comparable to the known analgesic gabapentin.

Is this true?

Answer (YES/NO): NO